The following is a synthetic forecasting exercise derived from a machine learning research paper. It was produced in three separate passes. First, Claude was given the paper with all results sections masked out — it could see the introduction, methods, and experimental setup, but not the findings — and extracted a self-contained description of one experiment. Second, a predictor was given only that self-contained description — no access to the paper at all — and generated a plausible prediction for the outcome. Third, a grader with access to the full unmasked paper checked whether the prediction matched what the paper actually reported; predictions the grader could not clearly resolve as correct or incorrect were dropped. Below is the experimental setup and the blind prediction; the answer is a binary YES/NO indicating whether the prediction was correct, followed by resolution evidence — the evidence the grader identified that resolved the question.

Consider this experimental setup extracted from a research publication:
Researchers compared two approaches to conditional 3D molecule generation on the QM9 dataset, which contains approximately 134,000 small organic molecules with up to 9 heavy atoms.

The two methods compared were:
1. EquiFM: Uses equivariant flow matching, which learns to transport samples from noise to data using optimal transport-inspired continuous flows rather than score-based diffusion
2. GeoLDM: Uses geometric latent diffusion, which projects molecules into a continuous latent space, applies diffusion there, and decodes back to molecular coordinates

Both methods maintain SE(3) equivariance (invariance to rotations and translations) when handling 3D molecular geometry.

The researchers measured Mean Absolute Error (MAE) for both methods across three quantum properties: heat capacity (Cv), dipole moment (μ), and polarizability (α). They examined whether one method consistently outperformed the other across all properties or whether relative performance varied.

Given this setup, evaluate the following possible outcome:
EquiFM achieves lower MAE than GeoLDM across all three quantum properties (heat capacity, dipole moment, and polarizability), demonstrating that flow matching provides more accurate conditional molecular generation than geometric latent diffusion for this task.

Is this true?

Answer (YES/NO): NO